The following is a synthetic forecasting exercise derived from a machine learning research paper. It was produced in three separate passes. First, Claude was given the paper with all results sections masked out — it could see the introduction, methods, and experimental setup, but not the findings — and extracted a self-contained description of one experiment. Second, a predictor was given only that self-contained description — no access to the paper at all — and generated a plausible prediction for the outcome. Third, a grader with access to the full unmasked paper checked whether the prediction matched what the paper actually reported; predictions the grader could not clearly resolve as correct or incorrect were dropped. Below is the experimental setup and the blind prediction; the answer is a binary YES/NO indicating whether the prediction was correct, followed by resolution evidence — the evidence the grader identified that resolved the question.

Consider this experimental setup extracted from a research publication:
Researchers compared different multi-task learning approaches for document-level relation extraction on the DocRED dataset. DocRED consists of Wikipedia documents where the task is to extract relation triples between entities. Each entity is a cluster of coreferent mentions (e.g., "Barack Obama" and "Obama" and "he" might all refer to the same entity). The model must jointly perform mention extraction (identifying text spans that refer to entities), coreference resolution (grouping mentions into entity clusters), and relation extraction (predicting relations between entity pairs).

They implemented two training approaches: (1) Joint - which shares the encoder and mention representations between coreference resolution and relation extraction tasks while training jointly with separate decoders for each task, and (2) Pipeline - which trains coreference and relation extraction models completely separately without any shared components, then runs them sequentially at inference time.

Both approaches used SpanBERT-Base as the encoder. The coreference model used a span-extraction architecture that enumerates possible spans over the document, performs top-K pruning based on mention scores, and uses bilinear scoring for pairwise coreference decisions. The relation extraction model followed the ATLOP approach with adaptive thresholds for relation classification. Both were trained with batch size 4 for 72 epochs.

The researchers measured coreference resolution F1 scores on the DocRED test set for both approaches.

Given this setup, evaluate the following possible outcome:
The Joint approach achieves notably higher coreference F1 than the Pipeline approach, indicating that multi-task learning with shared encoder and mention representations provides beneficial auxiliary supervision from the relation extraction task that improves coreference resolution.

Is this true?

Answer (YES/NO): NO